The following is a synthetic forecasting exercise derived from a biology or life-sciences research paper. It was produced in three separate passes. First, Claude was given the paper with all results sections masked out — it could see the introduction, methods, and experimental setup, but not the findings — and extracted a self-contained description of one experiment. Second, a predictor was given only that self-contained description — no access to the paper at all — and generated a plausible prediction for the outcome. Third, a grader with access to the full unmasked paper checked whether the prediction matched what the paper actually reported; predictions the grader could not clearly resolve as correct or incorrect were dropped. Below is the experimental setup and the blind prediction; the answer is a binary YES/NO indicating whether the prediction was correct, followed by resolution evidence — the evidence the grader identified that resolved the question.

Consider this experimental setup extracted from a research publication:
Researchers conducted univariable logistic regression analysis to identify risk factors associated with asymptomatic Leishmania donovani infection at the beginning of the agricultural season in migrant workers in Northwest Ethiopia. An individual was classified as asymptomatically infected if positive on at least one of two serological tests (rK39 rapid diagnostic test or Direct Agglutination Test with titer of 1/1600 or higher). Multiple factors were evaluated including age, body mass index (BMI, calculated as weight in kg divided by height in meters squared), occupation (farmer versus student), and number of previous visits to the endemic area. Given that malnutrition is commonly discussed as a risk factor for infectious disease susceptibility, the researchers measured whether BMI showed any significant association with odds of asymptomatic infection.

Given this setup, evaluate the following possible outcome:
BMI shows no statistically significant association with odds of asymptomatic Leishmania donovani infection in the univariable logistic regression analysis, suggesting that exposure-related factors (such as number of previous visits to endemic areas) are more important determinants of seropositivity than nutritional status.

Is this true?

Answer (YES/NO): NO